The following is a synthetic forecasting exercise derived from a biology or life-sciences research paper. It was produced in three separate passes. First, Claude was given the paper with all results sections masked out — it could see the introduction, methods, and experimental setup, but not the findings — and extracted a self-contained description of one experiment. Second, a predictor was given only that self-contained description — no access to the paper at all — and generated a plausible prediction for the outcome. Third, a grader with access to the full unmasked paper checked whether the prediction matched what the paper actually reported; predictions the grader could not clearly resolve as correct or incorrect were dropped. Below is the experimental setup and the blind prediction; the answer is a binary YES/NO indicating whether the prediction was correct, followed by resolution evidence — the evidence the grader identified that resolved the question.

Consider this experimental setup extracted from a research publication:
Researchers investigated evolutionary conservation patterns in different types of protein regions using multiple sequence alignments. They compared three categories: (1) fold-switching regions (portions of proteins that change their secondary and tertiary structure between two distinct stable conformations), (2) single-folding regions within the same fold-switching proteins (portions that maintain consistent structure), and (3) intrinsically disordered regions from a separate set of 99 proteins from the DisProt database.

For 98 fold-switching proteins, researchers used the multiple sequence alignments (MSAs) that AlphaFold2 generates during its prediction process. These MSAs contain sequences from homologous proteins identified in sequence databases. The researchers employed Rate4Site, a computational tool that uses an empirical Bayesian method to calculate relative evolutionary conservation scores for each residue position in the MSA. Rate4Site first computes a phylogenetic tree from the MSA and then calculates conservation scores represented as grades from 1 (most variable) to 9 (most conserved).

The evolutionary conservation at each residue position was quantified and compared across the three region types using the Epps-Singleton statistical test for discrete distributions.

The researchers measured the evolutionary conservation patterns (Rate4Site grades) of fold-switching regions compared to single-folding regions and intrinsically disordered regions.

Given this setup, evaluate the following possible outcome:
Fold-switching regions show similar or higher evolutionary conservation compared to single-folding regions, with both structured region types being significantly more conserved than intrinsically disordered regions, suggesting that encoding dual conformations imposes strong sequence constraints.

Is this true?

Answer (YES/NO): YES